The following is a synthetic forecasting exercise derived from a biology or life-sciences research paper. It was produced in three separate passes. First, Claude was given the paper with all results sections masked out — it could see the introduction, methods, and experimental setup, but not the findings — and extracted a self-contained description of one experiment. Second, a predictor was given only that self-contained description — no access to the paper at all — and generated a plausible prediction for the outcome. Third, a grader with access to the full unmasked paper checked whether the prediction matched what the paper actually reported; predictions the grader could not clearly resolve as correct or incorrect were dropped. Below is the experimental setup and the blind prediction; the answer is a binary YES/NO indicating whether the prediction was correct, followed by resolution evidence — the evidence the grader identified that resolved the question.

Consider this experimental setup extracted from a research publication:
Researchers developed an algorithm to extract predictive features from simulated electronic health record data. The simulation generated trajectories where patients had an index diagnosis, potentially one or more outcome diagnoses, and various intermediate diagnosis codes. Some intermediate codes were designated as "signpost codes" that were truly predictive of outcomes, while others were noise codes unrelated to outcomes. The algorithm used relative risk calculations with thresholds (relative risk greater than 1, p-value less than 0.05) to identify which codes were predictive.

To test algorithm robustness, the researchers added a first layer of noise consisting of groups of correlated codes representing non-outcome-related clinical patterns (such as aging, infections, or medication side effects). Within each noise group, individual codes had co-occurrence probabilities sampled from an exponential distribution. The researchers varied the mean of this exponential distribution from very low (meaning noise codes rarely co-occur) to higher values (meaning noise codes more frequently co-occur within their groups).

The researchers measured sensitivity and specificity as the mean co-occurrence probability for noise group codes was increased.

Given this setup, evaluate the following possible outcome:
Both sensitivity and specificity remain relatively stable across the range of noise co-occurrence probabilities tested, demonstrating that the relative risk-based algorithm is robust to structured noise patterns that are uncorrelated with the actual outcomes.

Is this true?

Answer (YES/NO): NO